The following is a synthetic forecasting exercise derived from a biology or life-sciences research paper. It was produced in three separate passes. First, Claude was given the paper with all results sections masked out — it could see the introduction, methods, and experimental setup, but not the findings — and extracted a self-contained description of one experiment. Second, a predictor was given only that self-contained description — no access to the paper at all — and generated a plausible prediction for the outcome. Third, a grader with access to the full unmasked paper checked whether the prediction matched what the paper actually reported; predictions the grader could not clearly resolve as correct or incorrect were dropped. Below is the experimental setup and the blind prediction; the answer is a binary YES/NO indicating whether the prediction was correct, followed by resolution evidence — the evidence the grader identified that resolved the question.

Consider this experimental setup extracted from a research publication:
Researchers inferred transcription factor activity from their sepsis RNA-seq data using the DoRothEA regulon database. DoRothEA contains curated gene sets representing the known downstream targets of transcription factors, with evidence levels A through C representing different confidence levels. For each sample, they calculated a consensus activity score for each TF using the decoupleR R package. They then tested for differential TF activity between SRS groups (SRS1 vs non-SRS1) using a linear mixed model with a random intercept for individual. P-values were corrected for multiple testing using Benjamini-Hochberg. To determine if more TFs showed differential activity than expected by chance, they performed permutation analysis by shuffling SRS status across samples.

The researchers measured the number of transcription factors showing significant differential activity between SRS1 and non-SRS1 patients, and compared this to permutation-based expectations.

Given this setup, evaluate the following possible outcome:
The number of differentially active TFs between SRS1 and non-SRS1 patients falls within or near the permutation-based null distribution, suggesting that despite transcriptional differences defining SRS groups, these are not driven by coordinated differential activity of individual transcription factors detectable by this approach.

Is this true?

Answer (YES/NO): NO